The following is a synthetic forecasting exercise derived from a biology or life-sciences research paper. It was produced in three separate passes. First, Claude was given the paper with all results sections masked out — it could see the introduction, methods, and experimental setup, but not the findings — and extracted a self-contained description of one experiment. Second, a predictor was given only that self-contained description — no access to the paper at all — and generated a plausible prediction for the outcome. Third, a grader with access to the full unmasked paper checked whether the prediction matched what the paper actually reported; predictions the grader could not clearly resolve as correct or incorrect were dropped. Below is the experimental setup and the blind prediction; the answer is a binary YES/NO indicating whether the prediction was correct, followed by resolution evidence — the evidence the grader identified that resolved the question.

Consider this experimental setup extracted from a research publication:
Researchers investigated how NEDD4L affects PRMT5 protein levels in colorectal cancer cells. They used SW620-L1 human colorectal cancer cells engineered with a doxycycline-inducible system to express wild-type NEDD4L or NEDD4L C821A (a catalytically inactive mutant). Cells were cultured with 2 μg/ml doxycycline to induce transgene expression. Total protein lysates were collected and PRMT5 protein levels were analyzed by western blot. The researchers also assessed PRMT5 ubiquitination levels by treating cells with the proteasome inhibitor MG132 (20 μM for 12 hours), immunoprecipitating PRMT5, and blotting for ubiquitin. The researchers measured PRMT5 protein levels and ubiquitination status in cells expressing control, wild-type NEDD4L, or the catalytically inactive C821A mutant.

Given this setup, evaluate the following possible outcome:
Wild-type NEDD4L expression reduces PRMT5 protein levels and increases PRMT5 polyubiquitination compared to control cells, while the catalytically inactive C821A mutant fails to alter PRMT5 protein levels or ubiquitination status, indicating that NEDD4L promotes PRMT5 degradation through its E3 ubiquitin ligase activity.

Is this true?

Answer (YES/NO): YES